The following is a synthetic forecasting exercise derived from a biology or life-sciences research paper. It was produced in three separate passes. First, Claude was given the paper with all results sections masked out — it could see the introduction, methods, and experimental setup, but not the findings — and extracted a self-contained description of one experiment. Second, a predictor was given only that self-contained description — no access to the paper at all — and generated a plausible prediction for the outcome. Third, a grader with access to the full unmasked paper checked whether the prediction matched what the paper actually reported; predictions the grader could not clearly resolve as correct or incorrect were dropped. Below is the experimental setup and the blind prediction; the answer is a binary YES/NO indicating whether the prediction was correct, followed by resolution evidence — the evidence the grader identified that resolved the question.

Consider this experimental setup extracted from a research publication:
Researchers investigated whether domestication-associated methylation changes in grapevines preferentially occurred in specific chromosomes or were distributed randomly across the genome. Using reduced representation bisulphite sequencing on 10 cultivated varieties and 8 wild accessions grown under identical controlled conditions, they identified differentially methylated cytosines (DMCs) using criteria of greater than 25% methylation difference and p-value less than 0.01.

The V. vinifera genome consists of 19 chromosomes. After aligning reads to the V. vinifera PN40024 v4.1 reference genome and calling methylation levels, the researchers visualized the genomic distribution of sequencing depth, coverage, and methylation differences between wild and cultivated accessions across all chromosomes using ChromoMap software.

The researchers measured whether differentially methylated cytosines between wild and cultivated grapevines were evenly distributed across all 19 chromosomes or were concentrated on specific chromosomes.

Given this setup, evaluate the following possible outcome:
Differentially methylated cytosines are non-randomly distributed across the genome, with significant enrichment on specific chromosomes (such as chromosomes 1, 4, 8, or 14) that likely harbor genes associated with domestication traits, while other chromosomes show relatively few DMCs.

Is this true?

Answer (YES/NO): NO